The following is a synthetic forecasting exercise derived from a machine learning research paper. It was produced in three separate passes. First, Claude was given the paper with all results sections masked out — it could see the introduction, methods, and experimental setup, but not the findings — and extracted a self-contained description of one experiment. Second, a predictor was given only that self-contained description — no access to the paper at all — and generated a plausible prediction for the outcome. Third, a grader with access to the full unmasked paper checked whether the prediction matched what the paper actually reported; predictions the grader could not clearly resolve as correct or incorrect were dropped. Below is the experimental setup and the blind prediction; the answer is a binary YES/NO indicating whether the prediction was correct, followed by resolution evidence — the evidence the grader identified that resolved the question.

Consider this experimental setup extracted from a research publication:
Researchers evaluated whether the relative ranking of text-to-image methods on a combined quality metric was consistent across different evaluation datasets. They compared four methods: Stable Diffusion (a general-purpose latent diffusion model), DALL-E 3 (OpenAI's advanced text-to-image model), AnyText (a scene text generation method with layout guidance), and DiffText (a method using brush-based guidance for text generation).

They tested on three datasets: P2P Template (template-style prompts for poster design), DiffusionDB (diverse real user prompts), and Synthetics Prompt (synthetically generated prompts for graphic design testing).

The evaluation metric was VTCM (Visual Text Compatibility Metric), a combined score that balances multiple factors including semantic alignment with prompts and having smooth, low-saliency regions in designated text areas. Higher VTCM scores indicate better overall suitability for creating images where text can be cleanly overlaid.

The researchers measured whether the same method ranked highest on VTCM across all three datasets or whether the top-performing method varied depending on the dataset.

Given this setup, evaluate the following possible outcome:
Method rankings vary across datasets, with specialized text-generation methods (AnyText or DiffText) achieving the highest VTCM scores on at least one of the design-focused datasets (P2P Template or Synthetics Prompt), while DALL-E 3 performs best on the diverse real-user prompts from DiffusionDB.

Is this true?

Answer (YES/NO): NO